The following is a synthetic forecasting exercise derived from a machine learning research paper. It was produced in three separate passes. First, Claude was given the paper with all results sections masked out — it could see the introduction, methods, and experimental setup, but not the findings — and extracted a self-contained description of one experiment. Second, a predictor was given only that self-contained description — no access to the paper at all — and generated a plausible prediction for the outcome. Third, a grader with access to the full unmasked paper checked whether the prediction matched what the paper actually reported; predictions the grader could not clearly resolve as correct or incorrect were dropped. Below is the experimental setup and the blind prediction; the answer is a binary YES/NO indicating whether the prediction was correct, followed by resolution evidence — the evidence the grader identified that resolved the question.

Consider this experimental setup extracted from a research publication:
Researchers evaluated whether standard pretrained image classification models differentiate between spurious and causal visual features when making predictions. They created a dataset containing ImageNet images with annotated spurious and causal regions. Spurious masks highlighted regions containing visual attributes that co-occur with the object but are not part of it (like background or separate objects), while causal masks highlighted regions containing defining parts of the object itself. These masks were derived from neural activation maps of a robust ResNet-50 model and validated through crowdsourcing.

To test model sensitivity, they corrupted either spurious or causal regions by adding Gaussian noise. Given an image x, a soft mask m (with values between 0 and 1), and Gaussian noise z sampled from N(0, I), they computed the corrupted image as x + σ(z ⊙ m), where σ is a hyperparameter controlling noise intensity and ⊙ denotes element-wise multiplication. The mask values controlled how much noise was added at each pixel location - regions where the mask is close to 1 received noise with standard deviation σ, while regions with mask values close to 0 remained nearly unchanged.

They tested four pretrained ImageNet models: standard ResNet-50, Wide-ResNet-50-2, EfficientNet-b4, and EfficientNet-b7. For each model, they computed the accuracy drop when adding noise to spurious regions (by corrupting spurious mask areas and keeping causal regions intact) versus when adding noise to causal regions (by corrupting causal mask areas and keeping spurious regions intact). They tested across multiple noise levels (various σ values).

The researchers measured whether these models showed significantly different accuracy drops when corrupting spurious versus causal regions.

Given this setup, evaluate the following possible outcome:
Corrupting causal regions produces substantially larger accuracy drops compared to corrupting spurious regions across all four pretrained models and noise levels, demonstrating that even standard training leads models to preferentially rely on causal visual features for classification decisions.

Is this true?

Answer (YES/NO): NO